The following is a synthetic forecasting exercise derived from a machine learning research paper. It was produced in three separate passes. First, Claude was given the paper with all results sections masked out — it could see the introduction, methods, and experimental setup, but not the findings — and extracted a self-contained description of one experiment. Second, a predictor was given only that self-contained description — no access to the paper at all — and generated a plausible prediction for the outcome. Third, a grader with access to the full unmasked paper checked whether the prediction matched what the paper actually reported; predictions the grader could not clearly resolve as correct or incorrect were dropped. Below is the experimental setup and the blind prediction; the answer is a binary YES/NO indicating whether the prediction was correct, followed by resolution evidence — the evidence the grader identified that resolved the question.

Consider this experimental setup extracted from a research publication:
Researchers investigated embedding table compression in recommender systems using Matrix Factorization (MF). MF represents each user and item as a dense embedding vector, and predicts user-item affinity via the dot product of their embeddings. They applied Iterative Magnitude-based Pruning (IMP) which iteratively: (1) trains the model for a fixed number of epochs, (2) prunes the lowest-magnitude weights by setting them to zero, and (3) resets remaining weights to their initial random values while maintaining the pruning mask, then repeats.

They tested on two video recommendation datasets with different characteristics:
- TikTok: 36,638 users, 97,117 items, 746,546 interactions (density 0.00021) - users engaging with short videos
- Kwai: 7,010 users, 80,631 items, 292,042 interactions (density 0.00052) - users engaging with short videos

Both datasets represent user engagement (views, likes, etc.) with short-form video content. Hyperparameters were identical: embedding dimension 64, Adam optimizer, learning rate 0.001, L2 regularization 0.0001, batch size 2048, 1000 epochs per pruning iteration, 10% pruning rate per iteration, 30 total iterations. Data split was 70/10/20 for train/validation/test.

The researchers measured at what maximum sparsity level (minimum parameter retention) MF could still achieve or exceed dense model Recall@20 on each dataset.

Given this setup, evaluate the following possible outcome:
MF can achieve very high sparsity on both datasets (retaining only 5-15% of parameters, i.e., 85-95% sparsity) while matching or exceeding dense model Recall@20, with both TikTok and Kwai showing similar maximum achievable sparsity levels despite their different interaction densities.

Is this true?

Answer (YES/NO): NO